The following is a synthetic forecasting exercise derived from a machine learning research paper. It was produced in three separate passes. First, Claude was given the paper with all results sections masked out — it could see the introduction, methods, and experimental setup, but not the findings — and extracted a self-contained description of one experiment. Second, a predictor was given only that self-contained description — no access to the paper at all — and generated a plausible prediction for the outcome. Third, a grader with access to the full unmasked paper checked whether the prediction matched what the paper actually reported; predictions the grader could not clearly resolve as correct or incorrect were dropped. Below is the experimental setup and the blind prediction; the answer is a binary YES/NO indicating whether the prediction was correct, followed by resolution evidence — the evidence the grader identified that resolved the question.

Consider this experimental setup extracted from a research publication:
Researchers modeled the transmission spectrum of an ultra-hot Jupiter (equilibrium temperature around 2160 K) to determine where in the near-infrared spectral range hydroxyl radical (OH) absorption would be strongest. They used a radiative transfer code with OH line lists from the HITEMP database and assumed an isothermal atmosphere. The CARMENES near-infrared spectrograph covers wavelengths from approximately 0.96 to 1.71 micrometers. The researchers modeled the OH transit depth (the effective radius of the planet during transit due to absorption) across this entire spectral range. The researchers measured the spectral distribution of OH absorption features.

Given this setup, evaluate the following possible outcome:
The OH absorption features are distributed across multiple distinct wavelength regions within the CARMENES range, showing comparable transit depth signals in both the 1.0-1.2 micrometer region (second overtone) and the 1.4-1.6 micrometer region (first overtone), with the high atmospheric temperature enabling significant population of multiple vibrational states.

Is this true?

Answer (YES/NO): NO